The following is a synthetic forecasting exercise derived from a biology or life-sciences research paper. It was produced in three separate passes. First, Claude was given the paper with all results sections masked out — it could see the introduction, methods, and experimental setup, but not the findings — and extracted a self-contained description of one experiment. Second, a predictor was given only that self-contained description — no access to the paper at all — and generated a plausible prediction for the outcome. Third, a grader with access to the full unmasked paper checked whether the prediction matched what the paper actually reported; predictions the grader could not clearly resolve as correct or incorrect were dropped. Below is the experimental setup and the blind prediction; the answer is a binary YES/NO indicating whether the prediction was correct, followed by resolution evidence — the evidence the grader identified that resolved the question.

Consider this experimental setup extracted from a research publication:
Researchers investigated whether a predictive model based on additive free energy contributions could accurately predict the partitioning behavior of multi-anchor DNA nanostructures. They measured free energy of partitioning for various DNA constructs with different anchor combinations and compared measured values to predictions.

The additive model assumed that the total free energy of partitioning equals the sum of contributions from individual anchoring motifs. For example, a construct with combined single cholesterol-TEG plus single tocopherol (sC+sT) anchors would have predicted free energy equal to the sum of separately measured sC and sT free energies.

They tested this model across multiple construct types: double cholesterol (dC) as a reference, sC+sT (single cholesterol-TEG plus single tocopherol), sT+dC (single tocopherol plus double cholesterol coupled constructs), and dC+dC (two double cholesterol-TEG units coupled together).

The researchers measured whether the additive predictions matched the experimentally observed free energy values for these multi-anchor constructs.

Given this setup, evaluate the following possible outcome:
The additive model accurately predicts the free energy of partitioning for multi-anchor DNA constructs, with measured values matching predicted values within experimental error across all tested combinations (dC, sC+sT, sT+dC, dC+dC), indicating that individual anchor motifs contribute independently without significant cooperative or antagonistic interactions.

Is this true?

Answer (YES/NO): NO